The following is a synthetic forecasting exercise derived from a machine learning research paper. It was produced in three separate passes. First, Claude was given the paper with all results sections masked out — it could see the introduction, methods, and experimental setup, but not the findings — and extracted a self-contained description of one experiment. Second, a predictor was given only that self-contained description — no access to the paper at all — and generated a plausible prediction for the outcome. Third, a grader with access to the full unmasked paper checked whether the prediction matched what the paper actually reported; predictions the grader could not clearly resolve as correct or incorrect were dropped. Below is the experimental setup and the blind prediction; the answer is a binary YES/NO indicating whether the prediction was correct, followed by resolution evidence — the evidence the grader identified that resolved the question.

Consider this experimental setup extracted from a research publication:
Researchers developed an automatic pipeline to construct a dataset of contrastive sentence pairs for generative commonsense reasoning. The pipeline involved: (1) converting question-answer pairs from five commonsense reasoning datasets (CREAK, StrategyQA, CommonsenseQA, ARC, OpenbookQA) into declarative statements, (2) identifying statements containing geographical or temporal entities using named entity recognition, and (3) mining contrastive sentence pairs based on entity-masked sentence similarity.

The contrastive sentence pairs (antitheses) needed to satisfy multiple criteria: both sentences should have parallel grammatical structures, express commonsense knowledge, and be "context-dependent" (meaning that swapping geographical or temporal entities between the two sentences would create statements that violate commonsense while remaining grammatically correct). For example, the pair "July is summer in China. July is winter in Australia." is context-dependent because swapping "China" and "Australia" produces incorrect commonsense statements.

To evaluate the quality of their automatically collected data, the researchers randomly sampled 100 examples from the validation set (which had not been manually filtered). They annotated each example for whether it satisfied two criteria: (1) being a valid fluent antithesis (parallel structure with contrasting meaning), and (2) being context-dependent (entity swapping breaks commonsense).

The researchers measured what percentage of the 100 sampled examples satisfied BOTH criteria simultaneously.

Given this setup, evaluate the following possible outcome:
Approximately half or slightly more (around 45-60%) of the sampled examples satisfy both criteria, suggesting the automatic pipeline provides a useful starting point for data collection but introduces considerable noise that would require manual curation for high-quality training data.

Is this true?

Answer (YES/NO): NO